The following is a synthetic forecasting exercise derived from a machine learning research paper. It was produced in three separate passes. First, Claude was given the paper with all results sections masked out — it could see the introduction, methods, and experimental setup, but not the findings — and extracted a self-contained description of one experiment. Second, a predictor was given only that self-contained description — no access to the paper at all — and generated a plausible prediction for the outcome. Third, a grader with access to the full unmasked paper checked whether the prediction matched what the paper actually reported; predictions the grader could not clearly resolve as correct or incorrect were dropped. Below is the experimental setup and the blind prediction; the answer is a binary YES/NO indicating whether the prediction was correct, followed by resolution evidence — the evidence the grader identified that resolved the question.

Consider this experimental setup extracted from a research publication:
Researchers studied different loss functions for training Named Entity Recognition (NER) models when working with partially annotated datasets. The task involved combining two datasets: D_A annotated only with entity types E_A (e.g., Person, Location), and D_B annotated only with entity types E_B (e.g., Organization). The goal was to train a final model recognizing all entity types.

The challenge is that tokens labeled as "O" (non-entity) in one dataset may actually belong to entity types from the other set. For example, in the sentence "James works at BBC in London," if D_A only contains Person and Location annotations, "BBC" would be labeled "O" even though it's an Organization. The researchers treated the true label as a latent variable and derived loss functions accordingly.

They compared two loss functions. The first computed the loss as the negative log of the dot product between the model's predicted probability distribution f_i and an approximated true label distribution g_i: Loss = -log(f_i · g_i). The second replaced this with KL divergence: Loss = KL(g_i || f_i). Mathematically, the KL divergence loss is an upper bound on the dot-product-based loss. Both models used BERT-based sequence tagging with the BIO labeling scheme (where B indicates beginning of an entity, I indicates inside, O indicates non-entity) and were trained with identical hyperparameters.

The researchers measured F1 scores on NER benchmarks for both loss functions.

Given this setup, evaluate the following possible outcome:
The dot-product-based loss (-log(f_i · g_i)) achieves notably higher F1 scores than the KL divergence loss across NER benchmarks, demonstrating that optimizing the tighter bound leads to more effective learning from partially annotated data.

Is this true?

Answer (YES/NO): NO